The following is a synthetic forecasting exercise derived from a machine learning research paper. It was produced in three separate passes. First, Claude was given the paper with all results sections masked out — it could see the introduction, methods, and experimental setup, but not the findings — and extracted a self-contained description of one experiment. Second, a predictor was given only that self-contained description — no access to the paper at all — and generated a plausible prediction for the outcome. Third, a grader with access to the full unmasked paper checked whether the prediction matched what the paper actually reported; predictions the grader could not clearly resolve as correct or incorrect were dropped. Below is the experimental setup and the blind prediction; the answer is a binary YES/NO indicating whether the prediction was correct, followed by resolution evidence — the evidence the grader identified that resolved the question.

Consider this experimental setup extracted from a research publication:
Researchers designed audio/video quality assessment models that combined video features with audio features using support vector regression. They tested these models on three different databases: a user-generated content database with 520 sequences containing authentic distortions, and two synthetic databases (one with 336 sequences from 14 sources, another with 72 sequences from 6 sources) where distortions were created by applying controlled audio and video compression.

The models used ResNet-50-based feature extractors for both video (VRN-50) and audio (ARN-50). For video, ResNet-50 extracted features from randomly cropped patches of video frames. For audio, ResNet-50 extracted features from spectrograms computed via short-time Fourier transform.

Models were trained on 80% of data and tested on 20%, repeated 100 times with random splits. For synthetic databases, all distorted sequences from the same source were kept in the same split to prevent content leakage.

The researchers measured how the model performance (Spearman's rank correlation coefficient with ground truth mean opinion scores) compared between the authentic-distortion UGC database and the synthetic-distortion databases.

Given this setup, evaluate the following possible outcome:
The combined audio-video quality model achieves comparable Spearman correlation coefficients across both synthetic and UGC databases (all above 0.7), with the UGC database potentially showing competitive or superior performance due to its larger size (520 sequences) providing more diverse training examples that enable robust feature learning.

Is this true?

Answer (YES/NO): NO